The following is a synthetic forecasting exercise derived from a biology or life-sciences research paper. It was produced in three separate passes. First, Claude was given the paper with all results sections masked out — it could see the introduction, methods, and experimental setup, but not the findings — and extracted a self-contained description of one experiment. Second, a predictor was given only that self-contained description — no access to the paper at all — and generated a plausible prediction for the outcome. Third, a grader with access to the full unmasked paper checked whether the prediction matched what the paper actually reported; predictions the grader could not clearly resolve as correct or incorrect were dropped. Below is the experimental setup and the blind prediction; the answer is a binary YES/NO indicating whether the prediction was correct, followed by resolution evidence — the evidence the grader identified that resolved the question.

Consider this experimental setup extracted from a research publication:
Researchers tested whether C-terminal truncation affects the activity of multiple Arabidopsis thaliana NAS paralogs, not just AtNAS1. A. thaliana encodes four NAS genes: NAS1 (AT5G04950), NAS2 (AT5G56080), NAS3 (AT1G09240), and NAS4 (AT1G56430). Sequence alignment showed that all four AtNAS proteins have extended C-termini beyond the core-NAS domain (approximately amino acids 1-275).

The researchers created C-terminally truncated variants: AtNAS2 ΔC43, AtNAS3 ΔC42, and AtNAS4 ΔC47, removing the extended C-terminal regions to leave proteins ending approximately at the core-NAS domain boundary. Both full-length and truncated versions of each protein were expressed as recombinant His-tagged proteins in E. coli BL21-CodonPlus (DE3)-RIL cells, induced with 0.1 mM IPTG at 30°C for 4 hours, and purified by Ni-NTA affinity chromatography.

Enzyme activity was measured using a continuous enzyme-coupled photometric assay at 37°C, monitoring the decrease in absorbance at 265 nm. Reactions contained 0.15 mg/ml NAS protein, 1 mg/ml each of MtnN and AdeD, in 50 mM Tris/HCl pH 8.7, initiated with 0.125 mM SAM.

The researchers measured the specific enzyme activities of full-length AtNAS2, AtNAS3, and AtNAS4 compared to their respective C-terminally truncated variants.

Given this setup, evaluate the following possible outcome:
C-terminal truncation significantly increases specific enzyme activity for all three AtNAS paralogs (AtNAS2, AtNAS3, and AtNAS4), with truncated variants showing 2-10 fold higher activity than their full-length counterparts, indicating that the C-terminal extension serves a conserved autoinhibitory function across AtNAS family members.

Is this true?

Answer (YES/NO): NO